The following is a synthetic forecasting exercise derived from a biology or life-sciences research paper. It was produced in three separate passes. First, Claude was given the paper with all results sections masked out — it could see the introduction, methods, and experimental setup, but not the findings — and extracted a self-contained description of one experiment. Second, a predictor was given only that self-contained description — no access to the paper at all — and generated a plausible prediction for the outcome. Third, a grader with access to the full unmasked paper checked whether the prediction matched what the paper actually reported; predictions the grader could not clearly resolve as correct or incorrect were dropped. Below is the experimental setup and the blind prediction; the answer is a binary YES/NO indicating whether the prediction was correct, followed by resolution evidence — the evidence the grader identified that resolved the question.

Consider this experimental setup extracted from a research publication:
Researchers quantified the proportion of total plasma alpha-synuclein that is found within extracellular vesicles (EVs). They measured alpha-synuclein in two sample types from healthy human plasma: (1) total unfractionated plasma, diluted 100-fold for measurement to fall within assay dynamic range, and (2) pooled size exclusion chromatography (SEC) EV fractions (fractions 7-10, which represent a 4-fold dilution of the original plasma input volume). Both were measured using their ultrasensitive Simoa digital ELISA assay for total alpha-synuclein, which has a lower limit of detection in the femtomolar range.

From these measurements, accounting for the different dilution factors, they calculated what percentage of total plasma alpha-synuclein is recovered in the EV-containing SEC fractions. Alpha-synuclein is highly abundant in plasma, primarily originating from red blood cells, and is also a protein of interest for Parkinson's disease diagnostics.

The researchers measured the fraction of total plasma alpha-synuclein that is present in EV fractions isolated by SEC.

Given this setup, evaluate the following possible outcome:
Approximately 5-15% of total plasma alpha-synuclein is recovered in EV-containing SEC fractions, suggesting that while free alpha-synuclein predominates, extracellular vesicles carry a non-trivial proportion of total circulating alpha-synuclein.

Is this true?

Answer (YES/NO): NO